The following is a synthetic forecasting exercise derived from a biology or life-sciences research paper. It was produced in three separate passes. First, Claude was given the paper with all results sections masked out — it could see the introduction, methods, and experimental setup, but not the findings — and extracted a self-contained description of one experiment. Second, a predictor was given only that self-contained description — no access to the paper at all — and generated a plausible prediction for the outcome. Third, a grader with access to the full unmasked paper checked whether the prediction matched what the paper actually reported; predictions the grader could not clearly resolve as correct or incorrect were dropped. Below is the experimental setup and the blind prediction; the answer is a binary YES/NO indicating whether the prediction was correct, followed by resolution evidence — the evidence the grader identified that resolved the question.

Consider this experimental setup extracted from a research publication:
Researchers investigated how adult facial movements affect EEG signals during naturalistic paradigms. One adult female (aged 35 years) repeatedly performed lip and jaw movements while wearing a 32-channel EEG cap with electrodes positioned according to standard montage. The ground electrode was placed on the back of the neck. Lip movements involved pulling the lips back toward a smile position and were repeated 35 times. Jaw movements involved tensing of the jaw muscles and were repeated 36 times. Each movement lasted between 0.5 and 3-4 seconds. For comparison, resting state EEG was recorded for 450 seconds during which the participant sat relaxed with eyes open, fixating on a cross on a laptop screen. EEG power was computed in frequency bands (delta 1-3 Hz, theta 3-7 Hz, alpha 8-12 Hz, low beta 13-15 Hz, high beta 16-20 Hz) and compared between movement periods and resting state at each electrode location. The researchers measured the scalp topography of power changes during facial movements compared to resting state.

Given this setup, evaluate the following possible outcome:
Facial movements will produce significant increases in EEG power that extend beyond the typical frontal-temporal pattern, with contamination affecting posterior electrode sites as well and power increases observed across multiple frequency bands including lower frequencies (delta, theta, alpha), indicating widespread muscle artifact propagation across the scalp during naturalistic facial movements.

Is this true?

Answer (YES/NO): NO